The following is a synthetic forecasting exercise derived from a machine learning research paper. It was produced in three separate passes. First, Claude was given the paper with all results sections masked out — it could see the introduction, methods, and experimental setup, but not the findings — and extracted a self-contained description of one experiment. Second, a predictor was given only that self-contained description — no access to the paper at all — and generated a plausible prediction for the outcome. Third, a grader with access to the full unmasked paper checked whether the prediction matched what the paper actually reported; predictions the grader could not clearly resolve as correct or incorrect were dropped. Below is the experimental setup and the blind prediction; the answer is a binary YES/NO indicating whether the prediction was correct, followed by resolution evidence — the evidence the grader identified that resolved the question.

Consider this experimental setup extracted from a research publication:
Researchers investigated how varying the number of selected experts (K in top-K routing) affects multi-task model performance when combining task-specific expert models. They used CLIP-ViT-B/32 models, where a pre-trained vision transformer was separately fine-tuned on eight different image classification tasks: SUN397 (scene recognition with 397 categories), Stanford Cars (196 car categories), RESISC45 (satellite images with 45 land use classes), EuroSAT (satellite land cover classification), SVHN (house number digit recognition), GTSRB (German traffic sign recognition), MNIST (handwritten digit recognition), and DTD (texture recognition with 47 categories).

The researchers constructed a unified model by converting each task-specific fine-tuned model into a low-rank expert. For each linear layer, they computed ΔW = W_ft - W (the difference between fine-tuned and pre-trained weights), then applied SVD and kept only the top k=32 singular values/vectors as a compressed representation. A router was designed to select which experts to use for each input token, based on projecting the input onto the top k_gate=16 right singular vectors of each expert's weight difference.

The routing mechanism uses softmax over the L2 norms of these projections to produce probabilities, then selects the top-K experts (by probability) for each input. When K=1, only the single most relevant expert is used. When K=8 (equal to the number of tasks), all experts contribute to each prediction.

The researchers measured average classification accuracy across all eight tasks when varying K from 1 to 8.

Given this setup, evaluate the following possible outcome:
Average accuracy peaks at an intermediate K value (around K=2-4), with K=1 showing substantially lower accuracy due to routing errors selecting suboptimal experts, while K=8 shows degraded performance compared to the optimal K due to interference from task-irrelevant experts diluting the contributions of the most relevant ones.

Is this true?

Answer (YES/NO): NO